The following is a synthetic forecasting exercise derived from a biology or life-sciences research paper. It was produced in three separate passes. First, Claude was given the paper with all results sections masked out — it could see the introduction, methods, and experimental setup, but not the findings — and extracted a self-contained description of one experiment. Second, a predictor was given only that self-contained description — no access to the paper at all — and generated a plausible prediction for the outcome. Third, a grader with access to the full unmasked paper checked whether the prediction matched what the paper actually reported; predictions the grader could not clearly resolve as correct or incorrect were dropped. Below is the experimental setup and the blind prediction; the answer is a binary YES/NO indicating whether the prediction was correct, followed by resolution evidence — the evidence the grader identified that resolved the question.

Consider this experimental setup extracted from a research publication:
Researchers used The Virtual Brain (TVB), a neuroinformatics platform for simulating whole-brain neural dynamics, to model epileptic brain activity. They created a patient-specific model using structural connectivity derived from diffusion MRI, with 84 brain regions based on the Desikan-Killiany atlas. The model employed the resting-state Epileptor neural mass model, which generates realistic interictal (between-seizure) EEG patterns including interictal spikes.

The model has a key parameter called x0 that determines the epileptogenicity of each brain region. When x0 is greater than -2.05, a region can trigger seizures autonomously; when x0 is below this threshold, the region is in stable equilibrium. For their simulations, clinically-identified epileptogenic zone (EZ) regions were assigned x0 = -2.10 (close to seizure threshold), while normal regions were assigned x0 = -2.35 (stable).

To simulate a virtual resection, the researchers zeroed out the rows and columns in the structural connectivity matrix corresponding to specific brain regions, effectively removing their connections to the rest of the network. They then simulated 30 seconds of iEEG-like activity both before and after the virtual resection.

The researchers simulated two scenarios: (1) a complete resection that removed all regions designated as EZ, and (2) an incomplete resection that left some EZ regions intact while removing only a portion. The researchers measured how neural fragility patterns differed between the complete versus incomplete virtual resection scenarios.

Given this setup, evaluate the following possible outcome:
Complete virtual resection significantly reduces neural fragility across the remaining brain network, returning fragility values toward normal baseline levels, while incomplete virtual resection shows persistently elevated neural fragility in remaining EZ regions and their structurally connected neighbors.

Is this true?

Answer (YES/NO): NO